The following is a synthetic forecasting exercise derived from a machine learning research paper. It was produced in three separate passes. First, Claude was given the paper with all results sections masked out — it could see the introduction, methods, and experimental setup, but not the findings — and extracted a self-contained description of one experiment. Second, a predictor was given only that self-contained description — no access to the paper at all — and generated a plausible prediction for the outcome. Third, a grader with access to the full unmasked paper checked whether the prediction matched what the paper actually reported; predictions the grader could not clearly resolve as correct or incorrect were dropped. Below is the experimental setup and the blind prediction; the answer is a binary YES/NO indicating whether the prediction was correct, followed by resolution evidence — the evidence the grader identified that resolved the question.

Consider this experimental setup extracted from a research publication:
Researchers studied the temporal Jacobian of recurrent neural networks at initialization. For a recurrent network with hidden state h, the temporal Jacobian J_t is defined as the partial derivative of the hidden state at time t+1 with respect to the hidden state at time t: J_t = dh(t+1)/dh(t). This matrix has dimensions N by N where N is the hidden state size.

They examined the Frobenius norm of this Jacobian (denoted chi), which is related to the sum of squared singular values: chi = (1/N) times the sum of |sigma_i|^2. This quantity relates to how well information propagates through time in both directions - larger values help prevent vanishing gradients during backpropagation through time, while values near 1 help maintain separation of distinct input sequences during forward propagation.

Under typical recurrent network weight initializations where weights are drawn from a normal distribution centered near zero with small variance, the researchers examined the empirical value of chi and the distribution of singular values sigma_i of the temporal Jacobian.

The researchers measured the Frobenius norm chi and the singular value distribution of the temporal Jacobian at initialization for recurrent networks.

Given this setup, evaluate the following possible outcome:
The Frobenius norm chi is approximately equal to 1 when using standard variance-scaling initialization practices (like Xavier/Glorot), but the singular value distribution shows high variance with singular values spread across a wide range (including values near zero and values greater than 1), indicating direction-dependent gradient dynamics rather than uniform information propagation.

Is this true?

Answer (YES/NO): NO